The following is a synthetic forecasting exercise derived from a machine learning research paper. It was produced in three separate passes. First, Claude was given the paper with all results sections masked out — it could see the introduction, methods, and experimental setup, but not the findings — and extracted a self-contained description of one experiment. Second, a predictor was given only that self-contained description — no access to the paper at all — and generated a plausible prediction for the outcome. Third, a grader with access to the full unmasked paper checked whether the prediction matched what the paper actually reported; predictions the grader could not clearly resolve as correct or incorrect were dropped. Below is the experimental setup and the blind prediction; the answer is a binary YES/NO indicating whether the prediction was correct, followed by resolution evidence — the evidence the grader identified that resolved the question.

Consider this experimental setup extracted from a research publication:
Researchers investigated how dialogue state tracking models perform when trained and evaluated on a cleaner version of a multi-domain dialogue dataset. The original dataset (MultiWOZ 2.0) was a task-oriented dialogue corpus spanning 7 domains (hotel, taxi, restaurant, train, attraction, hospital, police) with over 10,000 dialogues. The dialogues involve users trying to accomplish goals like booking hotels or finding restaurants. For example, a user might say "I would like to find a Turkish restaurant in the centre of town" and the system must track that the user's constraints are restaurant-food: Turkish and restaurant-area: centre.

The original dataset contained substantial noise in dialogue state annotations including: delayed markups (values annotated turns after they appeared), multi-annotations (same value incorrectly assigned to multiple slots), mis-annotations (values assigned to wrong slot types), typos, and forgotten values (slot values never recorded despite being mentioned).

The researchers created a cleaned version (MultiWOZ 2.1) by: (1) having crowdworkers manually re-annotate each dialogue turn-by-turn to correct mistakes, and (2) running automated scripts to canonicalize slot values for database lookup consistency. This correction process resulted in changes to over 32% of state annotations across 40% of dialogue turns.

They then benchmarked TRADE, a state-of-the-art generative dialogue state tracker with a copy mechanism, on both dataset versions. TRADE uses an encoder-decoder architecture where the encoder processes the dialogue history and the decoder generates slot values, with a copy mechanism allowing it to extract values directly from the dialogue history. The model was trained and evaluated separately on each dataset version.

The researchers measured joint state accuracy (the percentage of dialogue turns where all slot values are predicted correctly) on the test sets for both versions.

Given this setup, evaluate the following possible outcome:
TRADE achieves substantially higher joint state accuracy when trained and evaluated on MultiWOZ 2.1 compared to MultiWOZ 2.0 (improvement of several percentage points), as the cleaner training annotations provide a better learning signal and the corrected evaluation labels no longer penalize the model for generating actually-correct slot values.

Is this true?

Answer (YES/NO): NO